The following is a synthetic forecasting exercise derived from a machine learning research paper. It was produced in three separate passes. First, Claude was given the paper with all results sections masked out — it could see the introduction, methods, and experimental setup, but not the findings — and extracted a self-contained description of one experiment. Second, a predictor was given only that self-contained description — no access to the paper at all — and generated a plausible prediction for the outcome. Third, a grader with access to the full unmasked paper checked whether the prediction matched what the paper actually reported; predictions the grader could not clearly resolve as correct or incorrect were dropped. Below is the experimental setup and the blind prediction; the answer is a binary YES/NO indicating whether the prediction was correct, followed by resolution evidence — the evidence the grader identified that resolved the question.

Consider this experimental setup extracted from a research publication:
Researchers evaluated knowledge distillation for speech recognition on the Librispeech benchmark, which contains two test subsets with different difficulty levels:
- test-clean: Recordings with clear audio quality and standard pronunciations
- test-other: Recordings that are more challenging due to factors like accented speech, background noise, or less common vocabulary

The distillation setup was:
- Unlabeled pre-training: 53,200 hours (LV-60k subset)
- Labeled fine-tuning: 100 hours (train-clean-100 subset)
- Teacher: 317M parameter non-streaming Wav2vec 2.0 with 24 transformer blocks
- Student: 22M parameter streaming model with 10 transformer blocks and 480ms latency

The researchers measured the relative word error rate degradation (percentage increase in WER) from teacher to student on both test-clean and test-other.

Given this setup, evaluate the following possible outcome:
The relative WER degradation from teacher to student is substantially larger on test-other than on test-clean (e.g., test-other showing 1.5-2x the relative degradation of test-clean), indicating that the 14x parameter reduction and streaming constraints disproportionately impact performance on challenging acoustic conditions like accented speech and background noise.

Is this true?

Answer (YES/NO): YES